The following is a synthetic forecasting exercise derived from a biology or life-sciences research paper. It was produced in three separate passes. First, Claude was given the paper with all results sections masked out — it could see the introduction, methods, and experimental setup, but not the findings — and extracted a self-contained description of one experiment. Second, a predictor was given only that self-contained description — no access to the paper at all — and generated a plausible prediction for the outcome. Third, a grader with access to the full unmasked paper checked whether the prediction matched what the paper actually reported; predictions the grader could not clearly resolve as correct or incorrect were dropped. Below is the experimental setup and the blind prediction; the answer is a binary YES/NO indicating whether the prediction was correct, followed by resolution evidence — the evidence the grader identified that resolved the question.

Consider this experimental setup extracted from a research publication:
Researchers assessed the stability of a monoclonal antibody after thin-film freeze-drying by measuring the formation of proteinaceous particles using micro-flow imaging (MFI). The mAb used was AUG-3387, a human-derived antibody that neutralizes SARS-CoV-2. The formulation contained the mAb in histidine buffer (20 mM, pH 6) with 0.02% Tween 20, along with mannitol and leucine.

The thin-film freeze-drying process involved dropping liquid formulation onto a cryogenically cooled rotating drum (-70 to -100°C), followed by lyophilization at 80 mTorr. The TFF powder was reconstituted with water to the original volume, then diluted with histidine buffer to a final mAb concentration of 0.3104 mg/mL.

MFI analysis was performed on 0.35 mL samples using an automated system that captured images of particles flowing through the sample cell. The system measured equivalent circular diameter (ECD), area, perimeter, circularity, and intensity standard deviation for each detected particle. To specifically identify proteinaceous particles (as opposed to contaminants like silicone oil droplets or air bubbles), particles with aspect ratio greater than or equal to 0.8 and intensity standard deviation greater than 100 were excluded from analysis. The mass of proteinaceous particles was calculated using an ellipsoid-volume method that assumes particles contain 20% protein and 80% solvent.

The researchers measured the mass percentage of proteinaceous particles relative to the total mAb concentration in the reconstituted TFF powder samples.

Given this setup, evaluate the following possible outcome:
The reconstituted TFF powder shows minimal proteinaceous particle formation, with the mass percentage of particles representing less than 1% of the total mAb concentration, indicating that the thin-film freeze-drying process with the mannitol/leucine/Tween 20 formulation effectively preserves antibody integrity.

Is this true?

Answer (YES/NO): NO